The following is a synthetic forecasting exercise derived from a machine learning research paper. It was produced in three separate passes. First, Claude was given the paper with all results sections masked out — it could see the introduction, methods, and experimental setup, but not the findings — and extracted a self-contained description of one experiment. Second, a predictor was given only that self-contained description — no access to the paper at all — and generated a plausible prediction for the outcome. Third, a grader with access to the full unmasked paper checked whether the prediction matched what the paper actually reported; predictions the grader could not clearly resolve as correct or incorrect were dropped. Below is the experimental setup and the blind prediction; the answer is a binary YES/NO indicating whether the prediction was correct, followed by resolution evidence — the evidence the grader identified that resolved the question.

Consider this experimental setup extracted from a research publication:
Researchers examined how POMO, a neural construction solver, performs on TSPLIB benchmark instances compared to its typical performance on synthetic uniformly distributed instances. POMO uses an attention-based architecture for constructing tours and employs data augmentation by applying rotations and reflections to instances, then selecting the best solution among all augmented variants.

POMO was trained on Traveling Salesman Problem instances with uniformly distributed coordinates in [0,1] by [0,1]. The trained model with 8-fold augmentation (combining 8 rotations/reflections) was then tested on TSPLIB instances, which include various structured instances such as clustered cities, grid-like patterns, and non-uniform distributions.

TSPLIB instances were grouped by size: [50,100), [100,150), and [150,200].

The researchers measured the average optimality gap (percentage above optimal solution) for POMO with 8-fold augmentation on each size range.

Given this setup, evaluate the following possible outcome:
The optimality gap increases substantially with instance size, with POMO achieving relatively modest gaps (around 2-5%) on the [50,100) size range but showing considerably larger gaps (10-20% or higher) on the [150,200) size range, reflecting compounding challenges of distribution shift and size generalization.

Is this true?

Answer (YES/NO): YES